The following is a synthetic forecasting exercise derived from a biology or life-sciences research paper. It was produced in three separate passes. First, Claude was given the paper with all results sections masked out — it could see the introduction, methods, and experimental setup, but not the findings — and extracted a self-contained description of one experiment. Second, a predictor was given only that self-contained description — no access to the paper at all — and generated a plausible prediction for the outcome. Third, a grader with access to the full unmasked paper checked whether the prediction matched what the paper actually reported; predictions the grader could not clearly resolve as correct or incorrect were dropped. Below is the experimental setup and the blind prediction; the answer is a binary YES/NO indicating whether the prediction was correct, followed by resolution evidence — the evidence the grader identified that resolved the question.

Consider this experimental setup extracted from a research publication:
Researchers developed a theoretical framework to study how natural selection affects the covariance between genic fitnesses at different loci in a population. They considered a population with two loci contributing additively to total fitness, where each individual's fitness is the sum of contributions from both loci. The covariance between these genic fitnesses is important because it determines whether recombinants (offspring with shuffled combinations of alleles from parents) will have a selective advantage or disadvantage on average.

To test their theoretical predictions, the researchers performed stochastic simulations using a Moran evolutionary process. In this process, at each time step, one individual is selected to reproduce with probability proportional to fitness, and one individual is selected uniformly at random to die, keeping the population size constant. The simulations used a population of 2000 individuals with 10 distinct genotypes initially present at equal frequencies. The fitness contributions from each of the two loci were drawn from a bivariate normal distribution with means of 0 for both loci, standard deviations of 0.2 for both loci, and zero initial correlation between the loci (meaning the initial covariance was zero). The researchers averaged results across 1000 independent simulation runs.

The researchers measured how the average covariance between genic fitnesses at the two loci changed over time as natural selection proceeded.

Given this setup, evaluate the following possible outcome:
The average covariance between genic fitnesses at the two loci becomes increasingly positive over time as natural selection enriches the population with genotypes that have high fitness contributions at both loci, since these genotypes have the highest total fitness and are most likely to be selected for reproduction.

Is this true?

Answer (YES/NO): NO